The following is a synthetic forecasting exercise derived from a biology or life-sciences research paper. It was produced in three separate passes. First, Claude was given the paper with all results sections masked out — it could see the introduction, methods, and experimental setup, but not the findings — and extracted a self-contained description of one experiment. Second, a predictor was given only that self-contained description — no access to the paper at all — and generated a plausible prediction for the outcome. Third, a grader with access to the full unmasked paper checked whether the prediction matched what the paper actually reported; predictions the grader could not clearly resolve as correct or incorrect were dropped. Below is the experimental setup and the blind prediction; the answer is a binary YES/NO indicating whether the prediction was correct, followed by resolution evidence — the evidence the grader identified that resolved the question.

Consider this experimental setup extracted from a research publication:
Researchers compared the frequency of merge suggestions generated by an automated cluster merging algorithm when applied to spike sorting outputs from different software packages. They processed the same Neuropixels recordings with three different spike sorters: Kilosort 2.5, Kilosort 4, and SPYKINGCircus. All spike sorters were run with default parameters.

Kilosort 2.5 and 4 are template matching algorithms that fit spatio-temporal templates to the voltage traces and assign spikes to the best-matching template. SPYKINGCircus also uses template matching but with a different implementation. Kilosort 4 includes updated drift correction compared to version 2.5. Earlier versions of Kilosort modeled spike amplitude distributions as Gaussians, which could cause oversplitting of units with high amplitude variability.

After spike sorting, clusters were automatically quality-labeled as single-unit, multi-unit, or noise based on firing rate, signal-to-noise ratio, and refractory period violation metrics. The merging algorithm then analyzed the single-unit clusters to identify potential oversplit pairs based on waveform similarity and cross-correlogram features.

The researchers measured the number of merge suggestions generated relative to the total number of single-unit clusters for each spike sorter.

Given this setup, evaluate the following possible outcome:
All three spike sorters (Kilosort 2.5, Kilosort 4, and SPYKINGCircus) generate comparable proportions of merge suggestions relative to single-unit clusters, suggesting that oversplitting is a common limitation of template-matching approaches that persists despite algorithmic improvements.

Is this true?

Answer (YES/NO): NO